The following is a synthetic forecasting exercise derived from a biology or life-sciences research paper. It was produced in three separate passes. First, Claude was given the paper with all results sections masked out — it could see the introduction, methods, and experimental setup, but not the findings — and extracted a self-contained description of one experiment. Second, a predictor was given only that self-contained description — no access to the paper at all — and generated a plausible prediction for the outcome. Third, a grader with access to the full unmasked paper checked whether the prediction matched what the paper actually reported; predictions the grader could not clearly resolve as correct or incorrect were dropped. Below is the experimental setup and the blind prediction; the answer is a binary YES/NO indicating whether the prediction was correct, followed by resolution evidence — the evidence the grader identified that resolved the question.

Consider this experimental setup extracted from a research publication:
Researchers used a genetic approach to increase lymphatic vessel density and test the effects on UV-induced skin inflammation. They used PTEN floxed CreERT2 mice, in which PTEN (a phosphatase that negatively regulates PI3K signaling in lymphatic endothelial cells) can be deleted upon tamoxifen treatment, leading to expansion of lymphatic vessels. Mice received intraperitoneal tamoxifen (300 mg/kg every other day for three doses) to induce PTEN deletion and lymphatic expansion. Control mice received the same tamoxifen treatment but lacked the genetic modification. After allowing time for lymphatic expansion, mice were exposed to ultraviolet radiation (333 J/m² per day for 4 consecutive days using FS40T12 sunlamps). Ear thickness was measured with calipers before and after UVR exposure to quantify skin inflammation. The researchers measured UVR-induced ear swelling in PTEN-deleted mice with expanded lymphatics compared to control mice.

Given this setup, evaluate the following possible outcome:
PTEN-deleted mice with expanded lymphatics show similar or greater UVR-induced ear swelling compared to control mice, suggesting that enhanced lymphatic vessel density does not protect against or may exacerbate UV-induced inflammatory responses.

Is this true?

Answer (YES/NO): NO